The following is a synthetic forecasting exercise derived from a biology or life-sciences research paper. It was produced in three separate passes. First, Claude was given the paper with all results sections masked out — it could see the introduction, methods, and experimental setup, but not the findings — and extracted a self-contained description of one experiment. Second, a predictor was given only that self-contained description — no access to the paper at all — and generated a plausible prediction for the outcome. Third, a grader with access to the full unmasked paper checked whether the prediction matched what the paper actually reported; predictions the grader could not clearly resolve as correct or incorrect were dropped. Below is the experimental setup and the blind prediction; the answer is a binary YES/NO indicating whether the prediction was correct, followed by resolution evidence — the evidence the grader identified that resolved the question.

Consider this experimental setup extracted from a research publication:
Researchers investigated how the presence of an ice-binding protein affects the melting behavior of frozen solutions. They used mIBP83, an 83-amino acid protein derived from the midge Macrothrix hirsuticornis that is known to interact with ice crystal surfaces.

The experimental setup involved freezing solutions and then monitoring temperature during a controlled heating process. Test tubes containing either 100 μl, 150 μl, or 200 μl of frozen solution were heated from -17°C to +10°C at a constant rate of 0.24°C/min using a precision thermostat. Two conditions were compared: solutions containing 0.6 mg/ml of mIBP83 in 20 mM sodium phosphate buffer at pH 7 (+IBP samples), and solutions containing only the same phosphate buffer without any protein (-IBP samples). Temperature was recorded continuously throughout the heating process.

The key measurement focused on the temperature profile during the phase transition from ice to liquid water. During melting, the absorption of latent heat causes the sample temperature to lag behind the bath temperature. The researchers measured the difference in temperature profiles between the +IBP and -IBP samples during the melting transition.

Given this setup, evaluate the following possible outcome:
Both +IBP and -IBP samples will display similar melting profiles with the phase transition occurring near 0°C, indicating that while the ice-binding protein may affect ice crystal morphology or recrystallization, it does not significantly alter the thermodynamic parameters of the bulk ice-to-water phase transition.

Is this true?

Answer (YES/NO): NO